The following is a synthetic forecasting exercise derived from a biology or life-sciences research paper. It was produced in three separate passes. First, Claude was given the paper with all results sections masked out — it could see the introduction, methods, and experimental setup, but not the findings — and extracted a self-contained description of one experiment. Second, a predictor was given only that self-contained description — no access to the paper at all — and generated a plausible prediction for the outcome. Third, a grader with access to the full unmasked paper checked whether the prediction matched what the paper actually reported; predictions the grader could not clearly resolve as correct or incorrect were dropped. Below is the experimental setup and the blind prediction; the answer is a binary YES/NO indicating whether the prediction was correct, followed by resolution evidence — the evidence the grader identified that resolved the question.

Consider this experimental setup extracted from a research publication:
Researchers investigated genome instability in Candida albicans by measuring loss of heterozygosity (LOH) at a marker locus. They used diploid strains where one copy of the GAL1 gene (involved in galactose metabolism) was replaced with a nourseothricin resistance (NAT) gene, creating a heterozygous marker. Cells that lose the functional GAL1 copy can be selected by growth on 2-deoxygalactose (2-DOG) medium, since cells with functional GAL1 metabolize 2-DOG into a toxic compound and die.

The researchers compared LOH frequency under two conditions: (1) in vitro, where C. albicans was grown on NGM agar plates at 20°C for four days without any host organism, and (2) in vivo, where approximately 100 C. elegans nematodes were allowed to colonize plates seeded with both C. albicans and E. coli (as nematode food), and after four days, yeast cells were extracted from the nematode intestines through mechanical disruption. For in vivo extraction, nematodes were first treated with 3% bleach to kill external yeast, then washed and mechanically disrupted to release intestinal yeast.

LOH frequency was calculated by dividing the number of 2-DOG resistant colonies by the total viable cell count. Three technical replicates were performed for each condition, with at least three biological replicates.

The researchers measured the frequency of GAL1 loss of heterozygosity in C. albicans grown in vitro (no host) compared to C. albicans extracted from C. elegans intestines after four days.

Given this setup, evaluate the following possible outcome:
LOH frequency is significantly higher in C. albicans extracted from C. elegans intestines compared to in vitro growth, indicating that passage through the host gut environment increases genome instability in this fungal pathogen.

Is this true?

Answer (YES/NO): NO